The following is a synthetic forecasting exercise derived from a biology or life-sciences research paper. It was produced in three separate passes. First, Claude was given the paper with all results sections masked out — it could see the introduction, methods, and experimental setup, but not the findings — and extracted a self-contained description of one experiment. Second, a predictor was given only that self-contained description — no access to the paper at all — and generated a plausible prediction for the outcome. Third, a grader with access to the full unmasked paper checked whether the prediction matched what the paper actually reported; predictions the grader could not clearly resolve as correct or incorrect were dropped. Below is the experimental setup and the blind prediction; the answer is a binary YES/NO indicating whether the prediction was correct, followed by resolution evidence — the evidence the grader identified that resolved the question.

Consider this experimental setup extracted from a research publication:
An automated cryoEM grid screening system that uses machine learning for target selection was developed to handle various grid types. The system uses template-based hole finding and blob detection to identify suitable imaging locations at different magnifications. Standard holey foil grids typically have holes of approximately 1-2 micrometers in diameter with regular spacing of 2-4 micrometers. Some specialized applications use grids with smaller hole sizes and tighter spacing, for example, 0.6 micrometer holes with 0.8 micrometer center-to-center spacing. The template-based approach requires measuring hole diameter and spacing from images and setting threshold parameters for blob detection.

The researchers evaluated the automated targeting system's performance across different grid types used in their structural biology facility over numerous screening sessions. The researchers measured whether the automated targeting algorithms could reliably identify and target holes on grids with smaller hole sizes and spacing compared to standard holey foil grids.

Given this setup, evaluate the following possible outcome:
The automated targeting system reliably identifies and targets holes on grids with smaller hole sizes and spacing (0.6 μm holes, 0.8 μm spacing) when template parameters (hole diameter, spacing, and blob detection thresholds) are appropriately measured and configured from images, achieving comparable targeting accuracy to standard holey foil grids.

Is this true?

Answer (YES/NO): NO